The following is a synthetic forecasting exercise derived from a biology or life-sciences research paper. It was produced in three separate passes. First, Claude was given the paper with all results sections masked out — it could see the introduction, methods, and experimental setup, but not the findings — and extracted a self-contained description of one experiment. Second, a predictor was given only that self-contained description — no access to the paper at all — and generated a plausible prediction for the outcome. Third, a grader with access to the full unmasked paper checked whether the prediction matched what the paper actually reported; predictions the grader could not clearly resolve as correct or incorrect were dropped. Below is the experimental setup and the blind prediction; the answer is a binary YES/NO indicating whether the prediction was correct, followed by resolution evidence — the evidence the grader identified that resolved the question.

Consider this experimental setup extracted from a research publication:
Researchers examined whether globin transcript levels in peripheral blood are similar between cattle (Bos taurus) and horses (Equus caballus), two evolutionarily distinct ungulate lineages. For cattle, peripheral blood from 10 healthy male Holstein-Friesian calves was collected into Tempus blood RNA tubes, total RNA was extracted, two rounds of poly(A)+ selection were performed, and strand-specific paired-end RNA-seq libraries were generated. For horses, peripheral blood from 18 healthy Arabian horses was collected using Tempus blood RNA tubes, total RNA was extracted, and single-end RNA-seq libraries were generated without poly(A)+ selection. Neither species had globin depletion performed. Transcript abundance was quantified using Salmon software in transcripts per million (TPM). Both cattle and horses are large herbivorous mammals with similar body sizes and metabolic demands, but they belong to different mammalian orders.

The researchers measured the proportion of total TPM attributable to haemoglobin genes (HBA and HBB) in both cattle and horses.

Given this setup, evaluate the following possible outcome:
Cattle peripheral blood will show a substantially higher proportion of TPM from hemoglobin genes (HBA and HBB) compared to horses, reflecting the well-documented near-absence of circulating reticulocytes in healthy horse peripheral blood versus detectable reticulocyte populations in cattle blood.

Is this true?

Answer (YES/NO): NO